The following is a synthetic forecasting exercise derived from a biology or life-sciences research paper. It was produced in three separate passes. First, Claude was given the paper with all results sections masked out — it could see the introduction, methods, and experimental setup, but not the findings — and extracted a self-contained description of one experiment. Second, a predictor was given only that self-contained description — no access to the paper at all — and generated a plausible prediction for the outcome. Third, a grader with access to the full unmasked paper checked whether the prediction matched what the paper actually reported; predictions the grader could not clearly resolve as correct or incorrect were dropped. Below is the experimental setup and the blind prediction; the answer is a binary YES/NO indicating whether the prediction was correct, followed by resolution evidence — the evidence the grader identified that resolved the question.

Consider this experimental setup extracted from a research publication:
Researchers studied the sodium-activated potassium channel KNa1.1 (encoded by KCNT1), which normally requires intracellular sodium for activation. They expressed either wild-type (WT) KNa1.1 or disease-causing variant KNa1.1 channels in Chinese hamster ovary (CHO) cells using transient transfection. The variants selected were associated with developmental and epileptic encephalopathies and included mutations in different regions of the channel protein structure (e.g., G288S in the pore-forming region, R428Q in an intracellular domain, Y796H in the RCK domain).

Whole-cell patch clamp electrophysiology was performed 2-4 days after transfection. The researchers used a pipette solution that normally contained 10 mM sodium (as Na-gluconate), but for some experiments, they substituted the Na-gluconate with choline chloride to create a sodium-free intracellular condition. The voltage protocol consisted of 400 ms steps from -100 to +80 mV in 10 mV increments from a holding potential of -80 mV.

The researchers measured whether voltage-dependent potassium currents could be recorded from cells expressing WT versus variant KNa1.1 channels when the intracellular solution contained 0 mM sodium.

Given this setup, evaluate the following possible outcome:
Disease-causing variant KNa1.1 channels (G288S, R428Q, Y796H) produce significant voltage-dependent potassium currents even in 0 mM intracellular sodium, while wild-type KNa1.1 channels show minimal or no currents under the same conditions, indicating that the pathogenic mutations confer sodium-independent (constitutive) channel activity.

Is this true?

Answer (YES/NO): YES